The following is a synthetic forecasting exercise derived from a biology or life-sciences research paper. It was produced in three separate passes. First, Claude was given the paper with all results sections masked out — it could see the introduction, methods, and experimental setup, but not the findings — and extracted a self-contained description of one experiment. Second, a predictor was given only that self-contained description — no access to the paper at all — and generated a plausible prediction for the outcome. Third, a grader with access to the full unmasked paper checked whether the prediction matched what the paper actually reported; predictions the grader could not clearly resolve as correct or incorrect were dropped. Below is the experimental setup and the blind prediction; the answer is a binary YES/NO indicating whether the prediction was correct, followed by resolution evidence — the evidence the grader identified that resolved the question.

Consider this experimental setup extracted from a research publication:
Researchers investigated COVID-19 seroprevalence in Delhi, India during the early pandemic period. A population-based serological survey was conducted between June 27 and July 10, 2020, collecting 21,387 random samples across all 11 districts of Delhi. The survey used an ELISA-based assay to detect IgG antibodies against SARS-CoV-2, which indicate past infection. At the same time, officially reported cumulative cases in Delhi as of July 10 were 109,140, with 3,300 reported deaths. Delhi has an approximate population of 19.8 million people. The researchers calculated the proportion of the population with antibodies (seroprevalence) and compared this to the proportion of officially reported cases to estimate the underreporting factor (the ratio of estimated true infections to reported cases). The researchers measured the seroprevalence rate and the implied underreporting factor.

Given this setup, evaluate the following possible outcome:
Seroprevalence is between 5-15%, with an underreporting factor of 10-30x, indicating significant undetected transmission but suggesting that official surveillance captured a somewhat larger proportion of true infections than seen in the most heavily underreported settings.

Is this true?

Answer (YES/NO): NO